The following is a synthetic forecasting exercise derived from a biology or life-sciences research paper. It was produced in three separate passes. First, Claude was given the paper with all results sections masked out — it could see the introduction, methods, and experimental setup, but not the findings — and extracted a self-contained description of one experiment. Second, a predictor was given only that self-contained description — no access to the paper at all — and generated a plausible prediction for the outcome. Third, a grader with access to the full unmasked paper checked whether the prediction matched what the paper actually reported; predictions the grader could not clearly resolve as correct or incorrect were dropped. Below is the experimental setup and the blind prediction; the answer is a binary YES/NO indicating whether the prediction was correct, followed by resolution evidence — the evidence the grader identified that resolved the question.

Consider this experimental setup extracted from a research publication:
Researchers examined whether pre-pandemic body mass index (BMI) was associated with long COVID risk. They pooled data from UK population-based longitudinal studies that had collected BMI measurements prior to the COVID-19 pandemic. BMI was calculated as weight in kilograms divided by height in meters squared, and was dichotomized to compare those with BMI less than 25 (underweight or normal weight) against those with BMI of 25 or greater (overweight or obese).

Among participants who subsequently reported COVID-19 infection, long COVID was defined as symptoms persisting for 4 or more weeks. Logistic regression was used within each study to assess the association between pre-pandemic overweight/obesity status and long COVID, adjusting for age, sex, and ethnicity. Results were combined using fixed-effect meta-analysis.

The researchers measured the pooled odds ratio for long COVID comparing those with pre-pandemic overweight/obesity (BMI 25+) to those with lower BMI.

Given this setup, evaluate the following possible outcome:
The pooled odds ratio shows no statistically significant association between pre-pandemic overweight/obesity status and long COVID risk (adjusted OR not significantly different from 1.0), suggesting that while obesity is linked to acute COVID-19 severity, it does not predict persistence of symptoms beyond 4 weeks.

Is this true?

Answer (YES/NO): NO